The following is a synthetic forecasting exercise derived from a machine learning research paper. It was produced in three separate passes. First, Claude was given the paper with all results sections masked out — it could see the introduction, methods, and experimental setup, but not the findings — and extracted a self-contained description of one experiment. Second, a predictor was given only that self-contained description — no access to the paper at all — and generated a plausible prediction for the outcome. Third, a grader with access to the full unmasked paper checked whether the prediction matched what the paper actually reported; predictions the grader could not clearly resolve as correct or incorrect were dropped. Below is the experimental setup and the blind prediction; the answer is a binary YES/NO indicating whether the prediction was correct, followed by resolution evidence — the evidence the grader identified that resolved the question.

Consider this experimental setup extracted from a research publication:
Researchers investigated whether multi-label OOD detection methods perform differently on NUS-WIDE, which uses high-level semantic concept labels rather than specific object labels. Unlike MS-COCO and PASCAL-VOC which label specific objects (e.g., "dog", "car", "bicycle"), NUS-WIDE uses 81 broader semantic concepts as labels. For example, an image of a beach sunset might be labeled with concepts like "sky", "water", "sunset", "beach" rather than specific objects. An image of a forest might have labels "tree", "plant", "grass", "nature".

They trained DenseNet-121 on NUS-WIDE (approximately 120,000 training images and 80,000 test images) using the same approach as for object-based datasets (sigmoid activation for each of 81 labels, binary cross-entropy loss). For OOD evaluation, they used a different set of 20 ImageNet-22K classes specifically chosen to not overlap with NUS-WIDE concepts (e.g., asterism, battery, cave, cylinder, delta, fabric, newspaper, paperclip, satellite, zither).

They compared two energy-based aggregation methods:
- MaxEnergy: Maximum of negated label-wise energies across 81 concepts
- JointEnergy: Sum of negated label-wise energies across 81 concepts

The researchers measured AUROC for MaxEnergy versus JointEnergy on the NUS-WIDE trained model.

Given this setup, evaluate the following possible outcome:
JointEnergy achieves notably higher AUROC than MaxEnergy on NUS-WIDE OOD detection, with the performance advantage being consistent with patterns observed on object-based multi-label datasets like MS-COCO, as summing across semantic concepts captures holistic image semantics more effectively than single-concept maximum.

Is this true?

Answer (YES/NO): YES